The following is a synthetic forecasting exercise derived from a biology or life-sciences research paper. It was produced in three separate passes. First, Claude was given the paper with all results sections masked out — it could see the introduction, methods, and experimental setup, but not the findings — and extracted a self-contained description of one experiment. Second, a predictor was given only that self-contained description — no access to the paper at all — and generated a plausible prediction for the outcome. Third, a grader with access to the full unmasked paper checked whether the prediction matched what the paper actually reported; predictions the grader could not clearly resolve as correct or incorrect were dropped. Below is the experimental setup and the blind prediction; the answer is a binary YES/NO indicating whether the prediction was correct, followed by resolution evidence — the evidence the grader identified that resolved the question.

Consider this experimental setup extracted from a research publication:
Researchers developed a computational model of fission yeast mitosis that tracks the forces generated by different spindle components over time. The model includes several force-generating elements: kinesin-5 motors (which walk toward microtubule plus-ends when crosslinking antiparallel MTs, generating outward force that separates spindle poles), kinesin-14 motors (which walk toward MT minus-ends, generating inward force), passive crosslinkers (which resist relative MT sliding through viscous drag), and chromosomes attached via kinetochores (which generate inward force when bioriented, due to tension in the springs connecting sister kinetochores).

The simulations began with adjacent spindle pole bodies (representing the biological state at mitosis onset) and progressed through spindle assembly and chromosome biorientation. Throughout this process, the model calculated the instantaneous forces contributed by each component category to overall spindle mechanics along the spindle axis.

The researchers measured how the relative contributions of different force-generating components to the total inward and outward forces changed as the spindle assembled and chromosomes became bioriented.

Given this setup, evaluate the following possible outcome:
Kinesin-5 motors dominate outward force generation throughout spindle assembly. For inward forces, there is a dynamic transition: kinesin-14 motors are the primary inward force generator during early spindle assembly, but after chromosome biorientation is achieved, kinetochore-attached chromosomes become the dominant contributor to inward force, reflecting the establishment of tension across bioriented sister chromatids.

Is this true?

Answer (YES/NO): NO